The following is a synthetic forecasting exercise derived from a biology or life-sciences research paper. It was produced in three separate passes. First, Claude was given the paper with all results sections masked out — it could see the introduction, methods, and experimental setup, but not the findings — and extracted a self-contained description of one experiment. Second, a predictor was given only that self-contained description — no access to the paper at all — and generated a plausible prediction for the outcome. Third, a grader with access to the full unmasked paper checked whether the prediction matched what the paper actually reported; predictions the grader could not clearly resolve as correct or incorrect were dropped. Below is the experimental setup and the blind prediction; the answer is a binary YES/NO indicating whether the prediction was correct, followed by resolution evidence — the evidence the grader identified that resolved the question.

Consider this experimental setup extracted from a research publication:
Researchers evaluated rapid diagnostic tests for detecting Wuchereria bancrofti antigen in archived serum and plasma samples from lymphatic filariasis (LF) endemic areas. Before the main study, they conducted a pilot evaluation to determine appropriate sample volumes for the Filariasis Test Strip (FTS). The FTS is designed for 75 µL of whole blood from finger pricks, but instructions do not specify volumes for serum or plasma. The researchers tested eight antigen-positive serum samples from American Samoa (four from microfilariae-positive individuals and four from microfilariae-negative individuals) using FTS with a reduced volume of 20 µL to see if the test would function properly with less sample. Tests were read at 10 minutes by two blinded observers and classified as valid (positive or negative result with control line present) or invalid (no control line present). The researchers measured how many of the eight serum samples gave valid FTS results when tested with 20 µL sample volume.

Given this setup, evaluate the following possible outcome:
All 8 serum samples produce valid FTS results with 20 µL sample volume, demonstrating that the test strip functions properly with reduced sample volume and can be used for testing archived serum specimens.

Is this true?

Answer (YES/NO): NO